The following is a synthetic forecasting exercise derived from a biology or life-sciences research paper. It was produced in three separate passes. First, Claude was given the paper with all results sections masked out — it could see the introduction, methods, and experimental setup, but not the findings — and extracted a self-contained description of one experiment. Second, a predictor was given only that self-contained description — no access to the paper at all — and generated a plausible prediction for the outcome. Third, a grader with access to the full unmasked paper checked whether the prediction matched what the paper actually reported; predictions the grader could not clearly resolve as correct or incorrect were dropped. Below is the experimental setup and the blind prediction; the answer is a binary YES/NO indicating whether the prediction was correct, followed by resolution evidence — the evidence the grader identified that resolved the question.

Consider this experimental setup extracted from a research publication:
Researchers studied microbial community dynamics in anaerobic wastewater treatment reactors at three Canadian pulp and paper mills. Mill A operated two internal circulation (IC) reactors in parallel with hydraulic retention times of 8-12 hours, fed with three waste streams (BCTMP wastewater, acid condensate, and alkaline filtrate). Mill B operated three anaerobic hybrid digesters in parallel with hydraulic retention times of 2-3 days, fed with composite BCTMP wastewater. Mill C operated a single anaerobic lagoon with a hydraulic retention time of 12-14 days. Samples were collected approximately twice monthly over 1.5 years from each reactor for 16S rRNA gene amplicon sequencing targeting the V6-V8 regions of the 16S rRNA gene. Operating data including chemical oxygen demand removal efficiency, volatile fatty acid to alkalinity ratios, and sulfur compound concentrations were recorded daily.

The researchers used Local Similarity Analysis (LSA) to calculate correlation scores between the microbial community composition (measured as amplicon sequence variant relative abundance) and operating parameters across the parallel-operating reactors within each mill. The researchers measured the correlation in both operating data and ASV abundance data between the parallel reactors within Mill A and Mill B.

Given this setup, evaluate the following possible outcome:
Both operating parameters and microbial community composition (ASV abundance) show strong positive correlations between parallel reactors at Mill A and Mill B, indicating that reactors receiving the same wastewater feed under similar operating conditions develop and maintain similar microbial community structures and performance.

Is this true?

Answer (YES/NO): YES